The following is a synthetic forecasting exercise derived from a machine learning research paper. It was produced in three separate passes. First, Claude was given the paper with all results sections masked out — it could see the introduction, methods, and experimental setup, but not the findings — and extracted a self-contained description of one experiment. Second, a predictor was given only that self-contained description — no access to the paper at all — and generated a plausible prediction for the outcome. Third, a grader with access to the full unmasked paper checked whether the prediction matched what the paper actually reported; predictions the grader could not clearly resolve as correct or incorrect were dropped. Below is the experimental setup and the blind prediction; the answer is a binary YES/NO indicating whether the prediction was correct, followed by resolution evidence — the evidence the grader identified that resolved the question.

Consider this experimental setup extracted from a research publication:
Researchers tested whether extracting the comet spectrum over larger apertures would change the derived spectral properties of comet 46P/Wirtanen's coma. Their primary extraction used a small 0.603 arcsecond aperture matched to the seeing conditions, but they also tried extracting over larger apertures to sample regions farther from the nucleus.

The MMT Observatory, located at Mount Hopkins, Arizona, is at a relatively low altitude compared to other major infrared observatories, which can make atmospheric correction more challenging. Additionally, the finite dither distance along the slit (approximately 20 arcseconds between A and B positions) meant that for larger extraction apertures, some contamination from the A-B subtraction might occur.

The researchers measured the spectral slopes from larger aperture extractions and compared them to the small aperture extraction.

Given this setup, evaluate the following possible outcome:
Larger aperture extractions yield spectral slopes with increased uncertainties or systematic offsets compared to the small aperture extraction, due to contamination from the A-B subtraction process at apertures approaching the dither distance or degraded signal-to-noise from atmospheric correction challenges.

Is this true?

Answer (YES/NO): YES